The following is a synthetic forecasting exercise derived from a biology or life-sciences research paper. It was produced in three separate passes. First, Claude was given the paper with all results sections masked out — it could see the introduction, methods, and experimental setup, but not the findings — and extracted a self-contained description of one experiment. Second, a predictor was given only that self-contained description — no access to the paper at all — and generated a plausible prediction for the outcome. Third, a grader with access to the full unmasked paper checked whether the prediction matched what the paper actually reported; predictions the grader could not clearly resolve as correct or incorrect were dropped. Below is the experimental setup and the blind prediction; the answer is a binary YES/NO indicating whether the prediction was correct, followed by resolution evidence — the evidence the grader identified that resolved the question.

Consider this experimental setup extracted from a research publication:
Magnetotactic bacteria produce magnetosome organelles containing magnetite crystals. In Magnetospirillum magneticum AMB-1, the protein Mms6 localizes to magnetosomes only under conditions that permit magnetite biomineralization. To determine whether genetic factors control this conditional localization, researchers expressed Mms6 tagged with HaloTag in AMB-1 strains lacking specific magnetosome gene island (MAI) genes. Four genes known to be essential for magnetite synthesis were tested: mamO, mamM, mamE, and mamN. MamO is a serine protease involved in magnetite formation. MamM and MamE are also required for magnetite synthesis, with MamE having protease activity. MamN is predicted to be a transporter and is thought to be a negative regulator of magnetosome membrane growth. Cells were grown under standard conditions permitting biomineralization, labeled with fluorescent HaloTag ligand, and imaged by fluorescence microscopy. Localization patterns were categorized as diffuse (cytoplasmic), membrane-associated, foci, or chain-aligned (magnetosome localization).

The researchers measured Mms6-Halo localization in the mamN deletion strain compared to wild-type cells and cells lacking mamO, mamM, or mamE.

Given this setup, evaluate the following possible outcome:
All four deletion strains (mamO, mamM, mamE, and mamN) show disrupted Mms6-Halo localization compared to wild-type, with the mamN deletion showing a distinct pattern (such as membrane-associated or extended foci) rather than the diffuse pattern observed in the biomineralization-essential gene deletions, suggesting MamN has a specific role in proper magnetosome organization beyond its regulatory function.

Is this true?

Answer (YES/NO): NO